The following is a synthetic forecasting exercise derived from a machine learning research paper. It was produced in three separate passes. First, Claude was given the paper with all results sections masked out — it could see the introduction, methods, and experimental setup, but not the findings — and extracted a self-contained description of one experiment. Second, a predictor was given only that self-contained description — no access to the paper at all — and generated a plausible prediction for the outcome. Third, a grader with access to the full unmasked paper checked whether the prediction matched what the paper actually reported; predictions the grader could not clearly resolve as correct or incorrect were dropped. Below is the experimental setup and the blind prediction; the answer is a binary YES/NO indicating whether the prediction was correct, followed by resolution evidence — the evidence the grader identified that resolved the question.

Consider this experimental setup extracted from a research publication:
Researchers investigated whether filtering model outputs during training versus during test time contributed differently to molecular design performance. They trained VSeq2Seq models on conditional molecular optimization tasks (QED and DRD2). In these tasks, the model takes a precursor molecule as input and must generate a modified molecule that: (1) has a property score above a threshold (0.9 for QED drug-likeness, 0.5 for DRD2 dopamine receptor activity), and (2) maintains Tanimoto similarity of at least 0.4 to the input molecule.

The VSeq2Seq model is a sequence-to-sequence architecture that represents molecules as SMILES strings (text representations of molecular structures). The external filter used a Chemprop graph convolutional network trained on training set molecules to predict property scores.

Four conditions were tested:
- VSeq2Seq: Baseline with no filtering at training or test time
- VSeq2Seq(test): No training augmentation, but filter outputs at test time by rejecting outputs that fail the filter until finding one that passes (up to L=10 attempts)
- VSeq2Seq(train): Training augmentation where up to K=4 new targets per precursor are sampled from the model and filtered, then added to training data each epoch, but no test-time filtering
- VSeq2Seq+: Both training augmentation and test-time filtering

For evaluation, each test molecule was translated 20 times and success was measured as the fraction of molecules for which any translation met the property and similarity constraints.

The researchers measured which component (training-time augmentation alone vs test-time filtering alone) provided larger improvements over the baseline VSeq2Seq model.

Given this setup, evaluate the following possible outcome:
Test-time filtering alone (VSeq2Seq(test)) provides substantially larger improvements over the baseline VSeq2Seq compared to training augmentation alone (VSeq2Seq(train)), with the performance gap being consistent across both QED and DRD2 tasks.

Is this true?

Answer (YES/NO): NO